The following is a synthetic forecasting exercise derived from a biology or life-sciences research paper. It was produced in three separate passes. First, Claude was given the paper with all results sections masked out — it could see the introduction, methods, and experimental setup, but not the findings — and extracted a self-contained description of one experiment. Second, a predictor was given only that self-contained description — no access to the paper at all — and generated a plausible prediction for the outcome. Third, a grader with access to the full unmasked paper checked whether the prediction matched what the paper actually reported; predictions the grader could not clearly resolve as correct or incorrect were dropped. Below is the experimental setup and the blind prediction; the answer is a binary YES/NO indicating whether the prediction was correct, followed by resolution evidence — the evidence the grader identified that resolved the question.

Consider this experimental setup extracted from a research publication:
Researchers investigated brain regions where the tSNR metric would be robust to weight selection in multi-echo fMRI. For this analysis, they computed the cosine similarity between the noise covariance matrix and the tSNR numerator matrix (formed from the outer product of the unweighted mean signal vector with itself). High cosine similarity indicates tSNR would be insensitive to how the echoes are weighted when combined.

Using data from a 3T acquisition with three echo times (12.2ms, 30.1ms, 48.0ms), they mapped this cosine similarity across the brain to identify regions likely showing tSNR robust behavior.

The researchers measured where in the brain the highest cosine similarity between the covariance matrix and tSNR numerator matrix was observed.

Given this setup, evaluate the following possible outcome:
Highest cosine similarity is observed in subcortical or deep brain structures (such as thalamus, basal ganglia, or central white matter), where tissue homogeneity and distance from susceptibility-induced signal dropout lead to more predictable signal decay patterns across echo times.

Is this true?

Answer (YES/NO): NO